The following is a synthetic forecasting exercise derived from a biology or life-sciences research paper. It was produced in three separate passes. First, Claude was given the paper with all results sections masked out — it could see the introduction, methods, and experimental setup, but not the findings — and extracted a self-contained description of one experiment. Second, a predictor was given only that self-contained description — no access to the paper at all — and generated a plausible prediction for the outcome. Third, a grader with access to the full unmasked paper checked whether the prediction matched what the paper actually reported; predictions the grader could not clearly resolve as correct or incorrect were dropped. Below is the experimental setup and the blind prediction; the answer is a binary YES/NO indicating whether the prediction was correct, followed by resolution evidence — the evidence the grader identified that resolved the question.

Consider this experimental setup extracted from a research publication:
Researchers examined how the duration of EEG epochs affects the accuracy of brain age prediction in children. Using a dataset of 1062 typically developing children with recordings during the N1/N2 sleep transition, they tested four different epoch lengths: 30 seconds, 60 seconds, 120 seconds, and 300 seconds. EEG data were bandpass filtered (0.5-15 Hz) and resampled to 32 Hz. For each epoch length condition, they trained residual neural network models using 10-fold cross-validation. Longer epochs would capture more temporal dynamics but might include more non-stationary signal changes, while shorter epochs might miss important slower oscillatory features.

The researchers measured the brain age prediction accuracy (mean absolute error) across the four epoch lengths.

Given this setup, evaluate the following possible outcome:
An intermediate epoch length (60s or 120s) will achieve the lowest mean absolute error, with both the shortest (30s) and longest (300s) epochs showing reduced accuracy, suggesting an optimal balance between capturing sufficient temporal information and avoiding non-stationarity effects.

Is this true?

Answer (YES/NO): YES